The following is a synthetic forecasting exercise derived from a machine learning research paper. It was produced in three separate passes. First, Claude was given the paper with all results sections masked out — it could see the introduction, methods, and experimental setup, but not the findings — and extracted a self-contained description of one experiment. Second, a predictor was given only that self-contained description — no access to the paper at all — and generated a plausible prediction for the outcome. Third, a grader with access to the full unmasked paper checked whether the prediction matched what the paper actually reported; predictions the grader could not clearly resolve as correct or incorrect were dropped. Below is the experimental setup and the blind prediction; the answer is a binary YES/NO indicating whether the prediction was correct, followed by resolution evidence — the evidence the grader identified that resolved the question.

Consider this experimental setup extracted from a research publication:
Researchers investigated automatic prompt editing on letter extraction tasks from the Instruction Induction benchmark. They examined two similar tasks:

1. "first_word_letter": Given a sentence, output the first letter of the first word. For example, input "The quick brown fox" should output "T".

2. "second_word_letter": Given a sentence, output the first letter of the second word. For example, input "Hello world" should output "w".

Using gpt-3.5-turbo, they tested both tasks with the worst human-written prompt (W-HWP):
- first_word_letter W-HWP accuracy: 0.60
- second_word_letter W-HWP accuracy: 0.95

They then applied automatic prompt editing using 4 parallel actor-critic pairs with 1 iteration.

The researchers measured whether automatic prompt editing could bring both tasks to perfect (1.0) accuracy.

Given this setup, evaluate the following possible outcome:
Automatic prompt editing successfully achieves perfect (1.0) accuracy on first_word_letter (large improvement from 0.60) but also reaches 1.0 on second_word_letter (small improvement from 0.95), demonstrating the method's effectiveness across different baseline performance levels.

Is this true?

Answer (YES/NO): YES